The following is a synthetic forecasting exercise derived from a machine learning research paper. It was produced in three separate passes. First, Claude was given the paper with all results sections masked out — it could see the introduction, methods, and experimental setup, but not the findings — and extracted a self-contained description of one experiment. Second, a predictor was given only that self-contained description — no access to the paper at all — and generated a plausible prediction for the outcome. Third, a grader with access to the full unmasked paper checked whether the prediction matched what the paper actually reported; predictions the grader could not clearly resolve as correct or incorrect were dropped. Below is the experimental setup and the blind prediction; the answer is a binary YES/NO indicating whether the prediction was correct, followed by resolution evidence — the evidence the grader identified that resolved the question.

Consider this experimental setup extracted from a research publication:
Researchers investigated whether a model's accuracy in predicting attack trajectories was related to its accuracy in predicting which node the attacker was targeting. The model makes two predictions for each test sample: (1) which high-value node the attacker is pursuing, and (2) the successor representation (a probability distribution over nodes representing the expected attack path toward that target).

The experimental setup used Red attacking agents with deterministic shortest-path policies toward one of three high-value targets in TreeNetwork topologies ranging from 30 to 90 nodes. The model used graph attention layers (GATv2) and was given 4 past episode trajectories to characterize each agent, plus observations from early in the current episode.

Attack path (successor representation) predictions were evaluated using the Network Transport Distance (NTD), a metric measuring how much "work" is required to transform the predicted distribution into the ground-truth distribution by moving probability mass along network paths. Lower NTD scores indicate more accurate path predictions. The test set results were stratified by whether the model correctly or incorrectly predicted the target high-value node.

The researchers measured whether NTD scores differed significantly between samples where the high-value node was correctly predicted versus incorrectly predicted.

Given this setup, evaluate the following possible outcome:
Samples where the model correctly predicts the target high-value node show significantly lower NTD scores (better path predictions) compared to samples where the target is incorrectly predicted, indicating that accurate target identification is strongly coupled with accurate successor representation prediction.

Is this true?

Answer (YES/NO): YES